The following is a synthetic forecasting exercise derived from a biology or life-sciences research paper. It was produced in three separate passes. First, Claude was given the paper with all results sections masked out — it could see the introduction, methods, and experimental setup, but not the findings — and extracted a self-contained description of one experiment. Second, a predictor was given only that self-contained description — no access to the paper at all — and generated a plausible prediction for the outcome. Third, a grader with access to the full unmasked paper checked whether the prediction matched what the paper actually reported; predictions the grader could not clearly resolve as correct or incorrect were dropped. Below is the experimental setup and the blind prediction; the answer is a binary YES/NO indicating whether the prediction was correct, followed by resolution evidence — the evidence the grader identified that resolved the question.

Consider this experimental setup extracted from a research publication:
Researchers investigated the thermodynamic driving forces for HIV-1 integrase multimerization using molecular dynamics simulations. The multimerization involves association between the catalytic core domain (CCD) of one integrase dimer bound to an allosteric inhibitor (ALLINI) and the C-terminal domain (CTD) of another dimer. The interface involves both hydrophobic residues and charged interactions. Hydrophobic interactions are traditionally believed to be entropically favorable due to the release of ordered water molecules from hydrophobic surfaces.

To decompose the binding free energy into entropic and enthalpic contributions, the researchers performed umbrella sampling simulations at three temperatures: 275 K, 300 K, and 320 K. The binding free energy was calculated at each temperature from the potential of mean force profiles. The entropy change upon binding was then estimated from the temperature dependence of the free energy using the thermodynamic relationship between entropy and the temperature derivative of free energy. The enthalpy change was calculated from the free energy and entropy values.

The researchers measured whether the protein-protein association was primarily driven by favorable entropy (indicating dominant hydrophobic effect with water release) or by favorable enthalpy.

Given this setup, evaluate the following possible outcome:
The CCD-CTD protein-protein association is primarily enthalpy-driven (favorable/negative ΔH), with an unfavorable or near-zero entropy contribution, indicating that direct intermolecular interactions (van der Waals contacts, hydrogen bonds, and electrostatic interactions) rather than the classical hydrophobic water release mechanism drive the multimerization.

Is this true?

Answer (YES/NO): YES